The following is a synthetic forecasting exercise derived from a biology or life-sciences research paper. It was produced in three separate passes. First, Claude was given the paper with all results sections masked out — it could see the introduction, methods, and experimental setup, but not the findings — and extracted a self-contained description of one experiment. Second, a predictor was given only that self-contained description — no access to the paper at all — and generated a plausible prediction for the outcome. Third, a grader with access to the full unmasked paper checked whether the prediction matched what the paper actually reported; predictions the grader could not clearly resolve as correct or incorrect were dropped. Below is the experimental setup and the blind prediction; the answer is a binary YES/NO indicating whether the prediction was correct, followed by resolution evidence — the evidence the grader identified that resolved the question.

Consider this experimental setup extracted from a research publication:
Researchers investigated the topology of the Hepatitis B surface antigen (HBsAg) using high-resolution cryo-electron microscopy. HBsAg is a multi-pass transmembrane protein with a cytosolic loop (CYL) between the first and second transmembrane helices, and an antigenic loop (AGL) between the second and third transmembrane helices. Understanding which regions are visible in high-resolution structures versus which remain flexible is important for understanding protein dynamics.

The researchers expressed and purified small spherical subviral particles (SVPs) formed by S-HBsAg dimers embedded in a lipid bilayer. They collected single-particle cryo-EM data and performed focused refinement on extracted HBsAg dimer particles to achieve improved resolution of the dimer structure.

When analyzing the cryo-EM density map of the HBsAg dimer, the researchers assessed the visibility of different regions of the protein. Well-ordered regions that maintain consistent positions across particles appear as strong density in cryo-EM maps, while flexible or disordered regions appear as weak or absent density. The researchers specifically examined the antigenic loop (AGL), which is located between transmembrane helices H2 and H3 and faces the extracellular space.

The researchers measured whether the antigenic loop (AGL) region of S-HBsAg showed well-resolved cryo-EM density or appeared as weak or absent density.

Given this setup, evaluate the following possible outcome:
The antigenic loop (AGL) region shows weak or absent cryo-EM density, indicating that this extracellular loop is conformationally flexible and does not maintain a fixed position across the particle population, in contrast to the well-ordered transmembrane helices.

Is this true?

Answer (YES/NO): YES